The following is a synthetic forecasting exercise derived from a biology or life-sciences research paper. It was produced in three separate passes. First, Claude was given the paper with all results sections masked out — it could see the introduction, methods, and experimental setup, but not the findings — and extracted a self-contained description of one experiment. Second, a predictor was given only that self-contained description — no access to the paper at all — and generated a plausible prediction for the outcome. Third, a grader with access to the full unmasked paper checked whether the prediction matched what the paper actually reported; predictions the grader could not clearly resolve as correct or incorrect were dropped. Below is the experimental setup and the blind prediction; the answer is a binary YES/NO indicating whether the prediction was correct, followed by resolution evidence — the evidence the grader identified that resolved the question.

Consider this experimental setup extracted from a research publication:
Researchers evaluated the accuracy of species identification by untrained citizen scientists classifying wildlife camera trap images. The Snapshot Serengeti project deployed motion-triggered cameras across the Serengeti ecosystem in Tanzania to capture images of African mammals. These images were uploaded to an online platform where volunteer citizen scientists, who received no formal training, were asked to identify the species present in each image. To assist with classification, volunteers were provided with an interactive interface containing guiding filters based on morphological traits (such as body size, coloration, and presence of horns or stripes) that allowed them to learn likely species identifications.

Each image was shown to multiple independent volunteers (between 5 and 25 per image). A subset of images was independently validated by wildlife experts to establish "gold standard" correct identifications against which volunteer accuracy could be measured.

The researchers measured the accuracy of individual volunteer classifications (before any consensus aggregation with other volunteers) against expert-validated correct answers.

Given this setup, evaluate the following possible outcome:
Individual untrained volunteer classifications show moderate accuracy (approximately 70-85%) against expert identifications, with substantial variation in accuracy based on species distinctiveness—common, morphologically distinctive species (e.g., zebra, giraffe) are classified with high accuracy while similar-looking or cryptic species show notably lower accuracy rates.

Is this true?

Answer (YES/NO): YES